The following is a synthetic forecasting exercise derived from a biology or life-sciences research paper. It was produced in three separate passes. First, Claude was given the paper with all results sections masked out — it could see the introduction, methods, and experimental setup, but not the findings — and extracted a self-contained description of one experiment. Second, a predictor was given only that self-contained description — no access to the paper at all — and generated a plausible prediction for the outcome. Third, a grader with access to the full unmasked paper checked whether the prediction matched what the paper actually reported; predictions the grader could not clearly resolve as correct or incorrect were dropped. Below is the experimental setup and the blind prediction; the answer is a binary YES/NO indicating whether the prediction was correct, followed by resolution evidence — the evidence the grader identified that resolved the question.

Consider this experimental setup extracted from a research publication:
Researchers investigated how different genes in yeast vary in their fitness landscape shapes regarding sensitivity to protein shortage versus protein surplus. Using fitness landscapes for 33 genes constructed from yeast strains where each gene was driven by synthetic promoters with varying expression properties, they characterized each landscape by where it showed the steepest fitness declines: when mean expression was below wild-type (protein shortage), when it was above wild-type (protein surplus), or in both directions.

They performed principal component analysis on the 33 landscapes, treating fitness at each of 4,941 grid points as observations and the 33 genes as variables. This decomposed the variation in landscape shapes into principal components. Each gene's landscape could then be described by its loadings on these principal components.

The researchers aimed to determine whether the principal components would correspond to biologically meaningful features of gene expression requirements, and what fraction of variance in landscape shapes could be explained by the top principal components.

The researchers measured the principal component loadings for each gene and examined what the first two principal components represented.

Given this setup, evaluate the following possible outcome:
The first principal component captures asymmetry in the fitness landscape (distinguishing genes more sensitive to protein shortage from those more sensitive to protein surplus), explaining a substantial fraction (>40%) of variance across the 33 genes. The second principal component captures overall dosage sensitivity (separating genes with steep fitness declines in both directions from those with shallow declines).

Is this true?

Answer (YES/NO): NO